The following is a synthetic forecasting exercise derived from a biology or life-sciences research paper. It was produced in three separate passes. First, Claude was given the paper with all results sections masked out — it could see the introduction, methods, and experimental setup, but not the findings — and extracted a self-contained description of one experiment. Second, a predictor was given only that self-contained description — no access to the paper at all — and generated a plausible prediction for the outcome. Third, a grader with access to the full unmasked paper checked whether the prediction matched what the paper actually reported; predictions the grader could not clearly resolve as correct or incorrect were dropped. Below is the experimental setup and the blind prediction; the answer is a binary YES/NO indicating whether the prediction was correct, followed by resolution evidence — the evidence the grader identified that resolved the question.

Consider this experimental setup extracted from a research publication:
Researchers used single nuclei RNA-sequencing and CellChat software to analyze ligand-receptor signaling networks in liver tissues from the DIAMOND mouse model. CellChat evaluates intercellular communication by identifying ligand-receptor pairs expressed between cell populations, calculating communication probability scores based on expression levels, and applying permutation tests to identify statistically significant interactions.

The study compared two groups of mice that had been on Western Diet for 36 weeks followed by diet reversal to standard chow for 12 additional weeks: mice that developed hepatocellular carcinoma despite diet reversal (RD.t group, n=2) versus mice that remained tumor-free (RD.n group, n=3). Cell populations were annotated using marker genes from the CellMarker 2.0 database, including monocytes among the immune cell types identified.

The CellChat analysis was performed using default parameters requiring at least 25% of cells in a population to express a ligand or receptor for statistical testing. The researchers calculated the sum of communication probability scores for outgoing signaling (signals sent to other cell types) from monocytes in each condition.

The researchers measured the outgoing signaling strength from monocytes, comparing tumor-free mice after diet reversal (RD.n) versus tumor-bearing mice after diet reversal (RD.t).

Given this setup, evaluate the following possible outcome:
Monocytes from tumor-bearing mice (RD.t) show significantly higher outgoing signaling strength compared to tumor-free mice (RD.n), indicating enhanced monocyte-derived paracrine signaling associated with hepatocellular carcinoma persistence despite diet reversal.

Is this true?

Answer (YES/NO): NO